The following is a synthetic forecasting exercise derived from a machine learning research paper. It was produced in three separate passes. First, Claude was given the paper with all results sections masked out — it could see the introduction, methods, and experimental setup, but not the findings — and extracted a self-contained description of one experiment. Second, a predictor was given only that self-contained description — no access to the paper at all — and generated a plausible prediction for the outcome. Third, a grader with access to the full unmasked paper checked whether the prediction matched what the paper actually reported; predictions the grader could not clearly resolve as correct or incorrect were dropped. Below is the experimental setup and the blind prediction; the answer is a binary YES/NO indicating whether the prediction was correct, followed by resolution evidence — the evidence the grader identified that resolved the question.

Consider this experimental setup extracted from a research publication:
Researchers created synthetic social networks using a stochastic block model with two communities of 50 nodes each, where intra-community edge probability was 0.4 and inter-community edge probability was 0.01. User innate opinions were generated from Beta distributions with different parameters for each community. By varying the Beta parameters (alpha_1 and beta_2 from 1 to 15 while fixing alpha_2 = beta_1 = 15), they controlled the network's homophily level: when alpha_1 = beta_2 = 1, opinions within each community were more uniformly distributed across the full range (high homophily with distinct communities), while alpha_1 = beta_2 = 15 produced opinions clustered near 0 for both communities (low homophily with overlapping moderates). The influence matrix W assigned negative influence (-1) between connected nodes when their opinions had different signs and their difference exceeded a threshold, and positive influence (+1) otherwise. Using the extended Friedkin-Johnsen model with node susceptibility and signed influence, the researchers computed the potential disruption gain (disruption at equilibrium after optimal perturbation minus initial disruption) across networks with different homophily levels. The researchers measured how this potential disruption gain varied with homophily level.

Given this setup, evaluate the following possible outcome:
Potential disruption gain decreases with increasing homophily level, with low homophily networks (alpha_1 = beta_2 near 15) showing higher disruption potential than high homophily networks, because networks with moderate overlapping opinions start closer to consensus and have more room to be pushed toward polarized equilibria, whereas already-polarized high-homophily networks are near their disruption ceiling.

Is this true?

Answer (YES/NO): NO